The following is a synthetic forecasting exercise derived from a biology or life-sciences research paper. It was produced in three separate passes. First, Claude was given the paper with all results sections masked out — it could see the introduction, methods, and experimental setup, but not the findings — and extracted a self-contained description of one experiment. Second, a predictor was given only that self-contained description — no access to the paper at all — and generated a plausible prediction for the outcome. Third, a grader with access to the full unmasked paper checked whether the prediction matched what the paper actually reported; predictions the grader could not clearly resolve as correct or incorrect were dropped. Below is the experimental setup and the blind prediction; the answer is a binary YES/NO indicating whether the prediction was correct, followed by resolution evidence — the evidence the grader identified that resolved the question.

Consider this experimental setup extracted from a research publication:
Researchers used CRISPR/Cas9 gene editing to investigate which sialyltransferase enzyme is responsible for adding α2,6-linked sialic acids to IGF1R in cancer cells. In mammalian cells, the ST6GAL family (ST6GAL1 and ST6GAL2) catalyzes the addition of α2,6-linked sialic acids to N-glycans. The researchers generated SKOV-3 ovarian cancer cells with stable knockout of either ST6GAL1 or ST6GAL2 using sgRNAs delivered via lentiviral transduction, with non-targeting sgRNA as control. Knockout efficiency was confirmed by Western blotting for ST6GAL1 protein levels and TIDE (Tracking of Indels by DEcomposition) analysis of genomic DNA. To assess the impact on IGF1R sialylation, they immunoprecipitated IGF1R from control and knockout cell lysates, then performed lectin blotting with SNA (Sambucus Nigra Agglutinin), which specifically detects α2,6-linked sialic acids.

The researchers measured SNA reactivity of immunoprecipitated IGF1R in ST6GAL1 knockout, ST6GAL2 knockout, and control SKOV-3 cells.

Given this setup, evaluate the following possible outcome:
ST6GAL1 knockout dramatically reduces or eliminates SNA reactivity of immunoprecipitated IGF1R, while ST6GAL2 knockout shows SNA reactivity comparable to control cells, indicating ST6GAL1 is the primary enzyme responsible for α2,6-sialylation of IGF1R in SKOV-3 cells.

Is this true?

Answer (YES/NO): YES